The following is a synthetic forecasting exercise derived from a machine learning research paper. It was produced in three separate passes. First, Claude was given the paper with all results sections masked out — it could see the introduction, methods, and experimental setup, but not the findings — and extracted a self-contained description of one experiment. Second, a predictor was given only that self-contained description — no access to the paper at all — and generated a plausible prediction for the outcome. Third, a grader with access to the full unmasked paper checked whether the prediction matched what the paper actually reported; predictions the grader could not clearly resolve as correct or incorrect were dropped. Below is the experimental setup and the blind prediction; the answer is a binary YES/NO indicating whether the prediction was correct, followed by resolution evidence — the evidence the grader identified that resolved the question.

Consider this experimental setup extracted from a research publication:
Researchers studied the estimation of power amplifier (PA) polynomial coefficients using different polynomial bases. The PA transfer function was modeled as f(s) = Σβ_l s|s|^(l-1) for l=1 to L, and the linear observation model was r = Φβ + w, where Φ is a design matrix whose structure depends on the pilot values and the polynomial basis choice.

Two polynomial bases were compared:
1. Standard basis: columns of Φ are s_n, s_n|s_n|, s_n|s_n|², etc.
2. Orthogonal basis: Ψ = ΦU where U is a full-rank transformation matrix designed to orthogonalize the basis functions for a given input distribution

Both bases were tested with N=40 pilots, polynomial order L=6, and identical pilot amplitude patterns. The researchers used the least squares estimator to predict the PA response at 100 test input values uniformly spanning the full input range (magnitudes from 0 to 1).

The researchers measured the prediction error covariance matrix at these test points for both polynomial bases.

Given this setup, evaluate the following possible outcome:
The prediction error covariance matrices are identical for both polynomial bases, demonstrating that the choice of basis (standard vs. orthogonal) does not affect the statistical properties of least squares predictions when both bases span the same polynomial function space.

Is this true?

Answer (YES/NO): YES